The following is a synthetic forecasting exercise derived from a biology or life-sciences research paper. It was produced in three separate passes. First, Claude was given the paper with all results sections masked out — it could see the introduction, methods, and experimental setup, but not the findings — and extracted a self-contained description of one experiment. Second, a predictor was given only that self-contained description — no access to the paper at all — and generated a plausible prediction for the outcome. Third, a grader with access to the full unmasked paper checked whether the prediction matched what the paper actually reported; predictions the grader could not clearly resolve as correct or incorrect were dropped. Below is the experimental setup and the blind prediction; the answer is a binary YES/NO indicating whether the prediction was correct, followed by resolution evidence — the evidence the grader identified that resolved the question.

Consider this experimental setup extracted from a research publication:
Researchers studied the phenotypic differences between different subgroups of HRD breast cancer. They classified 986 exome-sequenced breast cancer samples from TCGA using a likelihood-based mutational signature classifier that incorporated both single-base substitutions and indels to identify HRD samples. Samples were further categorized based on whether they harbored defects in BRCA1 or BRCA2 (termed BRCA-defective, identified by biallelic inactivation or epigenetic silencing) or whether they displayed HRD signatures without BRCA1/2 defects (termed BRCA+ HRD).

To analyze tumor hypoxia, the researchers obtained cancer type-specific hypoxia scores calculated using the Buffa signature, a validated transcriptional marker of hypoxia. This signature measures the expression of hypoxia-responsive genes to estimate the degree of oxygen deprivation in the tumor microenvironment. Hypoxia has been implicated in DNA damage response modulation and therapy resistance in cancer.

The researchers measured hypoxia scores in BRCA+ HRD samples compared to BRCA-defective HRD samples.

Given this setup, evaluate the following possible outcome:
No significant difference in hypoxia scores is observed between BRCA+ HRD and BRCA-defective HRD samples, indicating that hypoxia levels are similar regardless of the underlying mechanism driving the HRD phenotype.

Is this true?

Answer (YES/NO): NO